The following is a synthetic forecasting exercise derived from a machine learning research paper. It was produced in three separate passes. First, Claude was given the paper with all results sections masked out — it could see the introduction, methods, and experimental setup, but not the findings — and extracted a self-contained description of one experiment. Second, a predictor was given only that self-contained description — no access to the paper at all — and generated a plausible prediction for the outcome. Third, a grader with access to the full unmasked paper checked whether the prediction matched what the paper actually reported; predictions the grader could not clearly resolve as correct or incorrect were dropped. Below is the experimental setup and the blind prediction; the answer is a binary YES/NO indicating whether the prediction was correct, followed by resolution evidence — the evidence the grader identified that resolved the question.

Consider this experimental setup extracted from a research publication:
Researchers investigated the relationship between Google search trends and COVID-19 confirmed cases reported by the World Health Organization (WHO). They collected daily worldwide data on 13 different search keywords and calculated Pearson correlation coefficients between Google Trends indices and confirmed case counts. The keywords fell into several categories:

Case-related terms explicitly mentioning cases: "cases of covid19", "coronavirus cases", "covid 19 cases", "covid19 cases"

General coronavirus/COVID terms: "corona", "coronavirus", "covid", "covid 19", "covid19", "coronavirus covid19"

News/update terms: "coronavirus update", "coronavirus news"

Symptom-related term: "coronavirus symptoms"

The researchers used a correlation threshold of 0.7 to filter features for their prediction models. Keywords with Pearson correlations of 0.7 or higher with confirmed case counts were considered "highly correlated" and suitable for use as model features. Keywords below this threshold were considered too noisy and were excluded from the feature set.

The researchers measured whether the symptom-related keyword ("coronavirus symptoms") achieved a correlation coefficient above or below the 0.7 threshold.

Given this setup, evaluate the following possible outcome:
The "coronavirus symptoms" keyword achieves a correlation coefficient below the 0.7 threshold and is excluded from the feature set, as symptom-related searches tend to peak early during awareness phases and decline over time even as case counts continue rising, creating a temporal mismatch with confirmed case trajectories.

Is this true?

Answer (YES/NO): YES